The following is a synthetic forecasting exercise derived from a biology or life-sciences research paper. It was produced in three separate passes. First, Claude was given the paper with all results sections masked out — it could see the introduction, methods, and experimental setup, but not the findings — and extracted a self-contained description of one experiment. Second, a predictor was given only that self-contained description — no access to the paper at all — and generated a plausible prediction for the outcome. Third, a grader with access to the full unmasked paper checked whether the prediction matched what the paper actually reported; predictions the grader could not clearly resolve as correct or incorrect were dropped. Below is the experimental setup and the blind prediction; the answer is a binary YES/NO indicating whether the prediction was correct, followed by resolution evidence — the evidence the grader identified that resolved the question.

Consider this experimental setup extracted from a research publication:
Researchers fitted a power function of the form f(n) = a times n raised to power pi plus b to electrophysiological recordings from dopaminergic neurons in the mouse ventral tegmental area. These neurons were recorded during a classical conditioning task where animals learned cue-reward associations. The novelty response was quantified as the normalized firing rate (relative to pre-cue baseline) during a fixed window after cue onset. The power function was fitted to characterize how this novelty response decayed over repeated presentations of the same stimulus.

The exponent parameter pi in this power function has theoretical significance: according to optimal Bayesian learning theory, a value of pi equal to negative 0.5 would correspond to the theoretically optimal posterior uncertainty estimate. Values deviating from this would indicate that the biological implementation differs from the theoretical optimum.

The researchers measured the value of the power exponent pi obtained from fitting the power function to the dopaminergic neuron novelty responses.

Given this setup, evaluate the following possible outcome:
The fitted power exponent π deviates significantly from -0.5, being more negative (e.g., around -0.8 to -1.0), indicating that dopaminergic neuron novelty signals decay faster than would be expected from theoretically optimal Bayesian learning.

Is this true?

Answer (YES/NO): YES